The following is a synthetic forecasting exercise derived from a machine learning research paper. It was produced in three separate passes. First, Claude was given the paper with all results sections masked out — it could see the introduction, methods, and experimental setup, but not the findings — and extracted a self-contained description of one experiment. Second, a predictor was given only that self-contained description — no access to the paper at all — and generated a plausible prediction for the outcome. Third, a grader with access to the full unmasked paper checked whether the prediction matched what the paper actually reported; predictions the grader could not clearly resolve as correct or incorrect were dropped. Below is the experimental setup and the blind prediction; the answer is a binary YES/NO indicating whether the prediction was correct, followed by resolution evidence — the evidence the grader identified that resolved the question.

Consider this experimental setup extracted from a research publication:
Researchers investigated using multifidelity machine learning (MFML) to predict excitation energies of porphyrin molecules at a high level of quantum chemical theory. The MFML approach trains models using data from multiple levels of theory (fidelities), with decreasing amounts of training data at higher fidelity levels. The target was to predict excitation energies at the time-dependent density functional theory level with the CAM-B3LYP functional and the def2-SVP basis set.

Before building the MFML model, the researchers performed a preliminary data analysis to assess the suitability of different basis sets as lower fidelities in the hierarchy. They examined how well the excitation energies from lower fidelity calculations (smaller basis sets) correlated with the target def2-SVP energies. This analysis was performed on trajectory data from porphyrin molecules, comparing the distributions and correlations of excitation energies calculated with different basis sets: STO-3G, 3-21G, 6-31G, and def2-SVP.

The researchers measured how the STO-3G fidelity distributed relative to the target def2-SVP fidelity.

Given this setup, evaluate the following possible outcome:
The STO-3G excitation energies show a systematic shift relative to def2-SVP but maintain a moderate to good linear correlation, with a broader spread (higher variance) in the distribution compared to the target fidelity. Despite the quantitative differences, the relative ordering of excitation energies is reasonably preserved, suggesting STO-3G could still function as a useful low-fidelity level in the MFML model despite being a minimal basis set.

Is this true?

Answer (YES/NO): NO